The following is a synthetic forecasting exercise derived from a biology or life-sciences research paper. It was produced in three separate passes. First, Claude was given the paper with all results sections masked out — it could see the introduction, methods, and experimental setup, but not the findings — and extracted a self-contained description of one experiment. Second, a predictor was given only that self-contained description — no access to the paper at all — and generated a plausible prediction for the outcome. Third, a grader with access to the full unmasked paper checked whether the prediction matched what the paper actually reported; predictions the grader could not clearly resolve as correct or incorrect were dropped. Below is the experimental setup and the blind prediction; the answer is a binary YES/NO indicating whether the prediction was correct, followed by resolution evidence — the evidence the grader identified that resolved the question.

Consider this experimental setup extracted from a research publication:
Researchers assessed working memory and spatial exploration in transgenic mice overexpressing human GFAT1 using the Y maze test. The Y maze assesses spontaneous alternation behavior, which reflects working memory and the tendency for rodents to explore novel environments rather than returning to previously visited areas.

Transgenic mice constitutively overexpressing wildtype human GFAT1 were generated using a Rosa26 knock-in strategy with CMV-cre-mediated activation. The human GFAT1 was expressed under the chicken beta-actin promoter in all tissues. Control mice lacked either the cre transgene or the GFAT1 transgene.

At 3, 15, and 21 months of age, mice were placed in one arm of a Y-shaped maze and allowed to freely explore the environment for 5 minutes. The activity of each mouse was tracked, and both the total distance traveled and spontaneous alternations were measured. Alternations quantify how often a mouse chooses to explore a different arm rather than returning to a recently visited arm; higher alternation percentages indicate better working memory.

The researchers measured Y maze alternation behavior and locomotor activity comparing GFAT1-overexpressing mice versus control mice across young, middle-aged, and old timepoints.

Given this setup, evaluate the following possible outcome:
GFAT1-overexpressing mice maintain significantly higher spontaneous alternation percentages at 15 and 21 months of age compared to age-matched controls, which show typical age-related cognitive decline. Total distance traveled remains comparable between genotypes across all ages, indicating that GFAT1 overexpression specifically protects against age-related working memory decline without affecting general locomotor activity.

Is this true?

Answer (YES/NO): NO